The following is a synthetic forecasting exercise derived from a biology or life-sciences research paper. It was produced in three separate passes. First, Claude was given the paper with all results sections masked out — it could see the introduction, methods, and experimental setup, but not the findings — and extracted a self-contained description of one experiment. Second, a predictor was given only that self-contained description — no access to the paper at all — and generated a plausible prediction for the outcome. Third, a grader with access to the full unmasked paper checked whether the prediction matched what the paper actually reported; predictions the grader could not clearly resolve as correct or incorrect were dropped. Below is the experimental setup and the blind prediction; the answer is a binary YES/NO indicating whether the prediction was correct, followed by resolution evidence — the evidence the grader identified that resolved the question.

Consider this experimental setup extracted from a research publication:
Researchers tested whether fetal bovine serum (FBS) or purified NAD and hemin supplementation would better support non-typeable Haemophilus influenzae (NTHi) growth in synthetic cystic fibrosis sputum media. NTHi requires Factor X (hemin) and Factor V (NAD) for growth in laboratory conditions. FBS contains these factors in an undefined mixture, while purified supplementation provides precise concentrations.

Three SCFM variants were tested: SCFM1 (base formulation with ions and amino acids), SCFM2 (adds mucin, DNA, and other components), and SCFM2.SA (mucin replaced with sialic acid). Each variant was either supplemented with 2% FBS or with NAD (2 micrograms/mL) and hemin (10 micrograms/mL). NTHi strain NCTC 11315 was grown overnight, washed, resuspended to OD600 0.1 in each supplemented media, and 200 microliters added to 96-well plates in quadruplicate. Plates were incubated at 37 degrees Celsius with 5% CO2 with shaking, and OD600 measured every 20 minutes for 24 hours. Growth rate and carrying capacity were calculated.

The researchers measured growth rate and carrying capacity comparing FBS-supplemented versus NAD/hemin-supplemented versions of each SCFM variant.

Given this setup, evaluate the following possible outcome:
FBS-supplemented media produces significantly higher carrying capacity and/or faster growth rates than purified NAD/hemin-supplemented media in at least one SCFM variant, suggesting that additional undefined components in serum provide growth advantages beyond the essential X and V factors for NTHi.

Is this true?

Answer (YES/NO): NO